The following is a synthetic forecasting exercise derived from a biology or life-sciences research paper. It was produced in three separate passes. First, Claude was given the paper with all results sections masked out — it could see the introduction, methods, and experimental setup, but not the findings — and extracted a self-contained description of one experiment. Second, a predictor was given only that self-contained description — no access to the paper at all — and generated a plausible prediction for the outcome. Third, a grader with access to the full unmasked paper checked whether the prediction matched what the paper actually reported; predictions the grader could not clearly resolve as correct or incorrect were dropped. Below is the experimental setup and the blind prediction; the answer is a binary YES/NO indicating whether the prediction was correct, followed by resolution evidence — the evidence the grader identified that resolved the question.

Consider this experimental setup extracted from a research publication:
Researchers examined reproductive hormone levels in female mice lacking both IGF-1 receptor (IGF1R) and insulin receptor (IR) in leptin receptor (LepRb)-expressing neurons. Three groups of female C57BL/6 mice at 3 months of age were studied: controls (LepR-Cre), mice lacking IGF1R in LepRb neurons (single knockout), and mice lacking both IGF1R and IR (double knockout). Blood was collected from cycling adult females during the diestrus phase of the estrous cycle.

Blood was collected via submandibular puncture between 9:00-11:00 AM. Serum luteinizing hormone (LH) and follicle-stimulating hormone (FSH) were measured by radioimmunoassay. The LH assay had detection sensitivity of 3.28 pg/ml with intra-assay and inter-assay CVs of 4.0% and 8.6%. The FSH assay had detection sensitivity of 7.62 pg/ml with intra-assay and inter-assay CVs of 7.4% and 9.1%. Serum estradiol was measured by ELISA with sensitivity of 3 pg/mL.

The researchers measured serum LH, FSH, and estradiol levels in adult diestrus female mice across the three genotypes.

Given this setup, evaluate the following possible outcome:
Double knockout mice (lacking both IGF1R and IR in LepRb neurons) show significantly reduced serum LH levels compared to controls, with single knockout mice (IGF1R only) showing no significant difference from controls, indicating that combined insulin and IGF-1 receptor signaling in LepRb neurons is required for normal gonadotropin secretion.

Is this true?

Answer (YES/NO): NO